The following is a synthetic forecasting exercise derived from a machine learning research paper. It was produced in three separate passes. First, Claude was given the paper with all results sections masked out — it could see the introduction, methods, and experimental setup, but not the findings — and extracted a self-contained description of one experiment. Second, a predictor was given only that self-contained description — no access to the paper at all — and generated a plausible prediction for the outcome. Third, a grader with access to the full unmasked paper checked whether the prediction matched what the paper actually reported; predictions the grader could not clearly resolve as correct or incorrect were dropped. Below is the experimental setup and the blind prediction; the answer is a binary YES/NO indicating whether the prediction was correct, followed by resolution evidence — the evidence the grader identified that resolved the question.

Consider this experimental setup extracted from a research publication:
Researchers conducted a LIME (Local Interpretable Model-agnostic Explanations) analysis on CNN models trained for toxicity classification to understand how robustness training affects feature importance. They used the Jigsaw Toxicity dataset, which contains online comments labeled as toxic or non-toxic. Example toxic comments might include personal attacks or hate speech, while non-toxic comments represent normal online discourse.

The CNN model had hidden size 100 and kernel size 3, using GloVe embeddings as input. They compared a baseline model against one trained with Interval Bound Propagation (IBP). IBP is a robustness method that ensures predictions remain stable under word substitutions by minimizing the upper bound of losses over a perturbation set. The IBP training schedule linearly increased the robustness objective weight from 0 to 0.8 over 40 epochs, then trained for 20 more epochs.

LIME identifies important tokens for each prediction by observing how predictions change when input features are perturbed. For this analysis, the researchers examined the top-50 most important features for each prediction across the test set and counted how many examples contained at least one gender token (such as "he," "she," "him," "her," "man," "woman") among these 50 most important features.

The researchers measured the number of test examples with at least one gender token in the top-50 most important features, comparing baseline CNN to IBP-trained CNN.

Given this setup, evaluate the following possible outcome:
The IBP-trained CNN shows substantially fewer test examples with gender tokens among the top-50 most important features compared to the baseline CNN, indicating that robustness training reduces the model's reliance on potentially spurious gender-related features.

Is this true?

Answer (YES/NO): YES